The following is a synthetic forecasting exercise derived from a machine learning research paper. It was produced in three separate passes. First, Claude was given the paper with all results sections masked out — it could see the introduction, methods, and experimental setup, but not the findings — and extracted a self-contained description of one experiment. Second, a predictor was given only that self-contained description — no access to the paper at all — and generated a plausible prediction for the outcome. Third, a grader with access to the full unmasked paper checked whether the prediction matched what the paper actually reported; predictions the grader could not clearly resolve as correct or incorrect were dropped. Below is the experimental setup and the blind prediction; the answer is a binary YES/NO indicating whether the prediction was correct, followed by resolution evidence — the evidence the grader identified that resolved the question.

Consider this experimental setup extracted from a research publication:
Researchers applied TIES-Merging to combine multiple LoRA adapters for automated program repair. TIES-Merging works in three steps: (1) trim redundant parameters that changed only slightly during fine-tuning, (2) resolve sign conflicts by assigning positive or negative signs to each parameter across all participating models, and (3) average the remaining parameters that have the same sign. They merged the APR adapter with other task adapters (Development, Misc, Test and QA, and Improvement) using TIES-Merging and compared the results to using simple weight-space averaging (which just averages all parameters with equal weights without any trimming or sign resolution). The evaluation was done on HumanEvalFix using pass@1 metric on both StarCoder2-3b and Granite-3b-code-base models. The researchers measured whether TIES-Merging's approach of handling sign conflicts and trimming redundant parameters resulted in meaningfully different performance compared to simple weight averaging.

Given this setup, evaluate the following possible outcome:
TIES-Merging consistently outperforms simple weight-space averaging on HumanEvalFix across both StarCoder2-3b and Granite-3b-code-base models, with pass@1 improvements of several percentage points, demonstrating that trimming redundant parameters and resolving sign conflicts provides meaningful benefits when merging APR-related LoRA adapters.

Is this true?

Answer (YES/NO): NO